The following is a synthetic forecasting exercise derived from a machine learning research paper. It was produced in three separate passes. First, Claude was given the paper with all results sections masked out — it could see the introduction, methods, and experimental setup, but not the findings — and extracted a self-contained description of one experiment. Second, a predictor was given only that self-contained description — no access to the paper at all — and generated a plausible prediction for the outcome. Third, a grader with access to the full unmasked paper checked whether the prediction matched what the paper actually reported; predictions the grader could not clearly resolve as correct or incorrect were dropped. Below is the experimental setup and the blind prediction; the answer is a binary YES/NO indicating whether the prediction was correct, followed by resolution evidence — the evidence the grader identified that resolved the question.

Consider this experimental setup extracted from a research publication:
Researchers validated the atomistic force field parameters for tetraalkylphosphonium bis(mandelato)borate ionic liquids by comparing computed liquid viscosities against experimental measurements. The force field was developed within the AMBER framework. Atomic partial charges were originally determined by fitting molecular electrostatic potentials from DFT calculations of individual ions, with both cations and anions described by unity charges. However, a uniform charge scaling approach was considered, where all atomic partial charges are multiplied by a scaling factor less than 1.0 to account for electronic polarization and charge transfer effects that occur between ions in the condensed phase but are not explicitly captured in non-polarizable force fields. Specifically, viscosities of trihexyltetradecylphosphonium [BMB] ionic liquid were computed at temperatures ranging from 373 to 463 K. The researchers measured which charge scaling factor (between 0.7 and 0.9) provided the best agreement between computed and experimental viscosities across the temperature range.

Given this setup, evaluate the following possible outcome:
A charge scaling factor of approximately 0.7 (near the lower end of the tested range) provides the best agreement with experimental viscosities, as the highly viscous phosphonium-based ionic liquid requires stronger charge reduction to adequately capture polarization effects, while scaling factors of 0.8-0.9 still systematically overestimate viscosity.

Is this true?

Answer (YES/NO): NO